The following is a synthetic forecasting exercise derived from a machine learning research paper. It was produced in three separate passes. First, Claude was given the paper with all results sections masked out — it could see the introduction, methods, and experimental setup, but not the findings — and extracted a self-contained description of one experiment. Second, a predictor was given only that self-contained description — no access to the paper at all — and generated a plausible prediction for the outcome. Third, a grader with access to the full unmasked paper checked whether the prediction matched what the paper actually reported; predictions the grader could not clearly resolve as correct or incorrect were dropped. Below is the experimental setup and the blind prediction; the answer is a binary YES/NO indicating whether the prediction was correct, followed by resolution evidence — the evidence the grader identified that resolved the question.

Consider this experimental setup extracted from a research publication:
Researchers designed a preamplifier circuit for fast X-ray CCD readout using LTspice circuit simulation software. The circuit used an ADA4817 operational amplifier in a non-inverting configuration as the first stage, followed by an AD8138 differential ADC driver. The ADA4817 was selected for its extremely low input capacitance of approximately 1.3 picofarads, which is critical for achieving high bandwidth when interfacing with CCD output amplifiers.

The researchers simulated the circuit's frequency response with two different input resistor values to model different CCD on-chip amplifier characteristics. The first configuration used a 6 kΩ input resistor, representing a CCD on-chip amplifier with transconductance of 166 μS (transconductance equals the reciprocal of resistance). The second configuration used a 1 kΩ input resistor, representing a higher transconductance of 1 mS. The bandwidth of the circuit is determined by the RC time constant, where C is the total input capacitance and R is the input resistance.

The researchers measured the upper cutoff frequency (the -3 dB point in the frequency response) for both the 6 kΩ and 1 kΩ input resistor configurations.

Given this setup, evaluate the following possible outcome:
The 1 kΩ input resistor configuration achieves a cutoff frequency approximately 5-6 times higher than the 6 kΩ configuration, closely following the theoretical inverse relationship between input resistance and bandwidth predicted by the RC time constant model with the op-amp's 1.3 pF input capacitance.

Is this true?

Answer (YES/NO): NO